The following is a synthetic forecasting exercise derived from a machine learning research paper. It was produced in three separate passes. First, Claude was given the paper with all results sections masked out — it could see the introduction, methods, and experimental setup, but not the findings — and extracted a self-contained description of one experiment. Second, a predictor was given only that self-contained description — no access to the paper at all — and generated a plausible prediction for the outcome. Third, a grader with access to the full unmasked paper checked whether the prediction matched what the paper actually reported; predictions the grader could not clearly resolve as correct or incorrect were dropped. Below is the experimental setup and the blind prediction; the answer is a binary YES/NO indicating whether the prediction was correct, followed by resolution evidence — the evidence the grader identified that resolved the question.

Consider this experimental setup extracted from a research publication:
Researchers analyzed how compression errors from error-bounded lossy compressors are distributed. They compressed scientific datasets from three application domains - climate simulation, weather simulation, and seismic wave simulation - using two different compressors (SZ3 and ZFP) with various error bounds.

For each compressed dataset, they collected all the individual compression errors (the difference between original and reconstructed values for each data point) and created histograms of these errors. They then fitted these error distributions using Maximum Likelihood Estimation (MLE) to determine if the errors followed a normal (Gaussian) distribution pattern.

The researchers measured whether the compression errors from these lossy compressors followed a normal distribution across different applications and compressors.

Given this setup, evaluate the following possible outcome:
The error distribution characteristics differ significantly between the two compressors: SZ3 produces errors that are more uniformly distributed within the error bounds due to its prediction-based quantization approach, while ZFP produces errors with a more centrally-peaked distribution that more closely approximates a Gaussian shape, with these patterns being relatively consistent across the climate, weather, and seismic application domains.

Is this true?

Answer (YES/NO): NO